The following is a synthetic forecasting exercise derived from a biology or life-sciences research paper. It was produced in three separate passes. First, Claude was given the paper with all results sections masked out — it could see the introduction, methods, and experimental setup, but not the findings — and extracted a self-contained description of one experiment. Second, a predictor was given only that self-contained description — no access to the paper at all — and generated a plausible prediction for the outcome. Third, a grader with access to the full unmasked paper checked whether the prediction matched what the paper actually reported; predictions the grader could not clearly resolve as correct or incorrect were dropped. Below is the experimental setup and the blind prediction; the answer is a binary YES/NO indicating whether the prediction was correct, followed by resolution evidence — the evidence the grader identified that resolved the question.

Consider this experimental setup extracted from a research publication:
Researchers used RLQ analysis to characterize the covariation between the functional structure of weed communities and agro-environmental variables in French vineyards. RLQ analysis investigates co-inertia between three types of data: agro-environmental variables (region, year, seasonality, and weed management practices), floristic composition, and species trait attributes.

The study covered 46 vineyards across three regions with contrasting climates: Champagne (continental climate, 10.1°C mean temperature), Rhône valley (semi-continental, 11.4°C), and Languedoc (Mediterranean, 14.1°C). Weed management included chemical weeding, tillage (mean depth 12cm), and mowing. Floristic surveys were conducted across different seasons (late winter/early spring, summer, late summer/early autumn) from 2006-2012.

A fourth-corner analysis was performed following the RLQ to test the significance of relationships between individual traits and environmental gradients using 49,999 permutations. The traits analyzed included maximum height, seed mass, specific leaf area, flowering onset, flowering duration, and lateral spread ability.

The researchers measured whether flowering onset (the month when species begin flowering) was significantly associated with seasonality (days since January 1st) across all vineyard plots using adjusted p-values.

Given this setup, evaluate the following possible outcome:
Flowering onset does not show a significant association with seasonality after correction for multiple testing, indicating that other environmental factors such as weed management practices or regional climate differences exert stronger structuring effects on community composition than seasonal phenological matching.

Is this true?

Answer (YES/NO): NO